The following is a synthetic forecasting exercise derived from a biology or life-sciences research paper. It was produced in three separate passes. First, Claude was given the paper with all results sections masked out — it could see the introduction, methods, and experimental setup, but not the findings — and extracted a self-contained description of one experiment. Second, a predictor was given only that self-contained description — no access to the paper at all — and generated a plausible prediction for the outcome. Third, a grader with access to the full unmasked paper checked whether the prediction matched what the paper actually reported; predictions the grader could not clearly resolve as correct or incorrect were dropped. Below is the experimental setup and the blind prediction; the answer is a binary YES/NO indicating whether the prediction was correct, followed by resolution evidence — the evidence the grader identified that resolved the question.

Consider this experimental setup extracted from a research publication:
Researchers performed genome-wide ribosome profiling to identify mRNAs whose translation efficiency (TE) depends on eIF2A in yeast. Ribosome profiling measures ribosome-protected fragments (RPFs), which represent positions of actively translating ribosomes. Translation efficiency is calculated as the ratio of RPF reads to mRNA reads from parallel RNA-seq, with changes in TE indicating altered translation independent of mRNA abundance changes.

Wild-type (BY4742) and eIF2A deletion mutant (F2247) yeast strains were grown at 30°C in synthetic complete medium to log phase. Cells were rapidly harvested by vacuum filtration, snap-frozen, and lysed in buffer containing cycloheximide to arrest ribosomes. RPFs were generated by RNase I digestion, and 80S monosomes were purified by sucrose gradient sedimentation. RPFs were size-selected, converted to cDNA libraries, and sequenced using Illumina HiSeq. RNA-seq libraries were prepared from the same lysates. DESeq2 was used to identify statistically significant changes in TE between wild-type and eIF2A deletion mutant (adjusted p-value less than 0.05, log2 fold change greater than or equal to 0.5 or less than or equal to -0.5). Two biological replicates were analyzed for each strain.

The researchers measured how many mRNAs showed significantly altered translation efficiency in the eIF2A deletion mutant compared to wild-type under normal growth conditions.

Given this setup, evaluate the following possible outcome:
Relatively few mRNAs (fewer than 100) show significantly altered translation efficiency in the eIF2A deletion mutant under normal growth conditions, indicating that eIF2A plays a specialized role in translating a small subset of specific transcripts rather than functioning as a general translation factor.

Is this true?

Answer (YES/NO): NO